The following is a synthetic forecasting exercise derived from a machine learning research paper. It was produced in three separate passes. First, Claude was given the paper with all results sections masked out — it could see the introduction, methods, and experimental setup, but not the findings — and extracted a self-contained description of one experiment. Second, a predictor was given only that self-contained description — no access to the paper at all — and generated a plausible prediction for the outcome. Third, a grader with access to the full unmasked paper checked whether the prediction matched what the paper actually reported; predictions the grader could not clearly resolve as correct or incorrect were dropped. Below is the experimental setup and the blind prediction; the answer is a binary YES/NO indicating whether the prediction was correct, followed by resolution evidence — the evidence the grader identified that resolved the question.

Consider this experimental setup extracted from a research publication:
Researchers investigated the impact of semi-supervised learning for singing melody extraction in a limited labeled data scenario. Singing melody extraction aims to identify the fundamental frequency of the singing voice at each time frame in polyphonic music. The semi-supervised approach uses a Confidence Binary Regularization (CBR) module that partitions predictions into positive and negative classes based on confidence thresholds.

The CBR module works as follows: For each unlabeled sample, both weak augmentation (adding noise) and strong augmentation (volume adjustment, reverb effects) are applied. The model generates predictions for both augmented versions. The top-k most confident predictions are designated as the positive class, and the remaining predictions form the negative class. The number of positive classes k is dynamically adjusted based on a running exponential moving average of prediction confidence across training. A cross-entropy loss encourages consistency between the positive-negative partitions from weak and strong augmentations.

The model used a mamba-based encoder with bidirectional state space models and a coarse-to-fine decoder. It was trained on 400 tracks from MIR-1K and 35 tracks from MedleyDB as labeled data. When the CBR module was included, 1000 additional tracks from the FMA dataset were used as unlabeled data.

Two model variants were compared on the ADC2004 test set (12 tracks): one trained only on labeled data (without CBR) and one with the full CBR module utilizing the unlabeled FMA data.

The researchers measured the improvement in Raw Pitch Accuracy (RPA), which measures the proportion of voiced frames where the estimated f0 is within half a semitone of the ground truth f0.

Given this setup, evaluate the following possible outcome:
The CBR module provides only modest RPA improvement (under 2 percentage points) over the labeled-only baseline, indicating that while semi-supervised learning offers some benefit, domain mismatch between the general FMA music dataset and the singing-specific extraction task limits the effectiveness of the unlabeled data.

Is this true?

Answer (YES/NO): NO